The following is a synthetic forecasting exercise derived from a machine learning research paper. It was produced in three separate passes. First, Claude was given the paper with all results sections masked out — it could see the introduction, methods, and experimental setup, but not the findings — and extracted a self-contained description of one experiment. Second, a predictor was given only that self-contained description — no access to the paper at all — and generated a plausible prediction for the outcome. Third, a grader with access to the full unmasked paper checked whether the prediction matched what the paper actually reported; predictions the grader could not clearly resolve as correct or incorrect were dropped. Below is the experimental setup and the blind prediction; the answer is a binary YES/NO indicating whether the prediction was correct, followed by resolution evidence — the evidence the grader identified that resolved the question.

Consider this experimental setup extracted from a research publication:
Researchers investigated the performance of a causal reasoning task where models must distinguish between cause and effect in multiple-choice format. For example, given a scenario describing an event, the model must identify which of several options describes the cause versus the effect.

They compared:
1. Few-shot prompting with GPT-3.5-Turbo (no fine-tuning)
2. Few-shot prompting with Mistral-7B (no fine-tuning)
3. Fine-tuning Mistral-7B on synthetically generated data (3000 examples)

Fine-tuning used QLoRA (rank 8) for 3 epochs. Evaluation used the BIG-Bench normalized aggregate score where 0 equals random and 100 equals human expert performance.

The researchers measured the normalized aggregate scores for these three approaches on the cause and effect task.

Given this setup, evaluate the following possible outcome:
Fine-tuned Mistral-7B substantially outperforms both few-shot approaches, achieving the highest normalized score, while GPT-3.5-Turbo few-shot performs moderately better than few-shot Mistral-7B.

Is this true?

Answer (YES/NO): NO